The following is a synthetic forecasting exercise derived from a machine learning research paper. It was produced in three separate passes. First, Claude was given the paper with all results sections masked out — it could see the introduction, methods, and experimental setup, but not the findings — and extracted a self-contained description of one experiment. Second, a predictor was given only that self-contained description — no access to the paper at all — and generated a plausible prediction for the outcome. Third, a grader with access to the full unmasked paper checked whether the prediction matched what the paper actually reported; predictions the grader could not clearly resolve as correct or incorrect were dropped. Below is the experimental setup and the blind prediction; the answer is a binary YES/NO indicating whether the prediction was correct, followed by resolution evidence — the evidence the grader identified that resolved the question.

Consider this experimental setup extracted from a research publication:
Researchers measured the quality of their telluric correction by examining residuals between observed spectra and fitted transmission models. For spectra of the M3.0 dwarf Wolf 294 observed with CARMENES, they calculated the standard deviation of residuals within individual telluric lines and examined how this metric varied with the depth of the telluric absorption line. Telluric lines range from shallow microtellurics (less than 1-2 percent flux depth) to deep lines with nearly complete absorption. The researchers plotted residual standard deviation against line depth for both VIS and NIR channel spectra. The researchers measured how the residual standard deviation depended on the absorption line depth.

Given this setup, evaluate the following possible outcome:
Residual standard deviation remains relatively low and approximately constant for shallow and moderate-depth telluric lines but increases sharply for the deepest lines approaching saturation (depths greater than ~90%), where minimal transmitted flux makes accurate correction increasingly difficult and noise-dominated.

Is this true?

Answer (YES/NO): NO